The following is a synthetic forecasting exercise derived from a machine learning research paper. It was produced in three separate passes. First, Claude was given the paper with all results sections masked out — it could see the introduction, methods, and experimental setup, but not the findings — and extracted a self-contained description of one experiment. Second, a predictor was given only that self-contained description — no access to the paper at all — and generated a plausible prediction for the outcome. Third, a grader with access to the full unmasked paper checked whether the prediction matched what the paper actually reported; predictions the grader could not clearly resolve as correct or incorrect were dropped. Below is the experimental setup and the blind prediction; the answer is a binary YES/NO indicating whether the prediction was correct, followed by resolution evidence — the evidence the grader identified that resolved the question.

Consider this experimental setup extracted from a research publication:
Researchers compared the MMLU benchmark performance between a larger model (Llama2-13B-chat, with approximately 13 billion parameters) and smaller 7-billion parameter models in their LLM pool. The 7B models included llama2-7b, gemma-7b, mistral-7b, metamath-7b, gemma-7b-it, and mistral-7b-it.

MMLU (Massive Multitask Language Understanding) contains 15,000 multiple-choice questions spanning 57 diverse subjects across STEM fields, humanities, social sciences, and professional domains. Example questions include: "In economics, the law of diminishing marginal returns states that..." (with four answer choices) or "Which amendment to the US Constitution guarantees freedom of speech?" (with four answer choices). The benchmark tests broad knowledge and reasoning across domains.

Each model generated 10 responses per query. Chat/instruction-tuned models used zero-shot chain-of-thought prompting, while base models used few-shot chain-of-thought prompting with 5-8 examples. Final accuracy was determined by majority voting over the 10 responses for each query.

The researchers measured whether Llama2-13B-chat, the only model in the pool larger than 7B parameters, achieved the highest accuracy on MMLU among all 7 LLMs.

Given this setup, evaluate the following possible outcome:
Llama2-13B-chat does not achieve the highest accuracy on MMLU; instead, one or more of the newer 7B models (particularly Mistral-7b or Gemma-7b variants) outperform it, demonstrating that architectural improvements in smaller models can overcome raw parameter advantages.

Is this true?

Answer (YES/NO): YES